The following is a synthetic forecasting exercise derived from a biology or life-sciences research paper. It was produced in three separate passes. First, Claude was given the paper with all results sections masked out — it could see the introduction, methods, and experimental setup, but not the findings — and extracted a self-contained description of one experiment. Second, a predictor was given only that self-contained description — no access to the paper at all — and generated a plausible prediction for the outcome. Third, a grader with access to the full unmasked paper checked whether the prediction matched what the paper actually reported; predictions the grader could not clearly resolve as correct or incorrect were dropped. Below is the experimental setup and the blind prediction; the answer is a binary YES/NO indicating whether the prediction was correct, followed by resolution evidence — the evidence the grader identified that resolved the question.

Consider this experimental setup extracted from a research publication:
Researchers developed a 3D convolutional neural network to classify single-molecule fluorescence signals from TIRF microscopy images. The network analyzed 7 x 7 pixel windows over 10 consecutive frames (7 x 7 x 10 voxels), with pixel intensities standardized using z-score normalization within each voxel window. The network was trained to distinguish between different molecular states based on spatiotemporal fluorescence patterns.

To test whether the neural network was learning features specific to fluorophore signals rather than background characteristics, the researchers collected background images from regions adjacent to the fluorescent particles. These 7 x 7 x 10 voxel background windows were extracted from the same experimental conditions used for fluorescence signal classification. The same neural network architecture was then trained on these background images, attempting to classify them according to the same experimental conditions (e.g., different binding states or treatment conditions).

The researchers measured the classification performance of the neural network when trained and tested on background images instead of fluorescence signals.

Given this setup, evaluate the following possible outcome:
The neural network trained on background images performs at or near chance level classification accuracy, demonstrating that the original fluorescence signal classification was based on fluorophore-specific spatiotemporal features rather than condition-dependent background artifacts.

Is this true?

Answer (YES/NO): YES